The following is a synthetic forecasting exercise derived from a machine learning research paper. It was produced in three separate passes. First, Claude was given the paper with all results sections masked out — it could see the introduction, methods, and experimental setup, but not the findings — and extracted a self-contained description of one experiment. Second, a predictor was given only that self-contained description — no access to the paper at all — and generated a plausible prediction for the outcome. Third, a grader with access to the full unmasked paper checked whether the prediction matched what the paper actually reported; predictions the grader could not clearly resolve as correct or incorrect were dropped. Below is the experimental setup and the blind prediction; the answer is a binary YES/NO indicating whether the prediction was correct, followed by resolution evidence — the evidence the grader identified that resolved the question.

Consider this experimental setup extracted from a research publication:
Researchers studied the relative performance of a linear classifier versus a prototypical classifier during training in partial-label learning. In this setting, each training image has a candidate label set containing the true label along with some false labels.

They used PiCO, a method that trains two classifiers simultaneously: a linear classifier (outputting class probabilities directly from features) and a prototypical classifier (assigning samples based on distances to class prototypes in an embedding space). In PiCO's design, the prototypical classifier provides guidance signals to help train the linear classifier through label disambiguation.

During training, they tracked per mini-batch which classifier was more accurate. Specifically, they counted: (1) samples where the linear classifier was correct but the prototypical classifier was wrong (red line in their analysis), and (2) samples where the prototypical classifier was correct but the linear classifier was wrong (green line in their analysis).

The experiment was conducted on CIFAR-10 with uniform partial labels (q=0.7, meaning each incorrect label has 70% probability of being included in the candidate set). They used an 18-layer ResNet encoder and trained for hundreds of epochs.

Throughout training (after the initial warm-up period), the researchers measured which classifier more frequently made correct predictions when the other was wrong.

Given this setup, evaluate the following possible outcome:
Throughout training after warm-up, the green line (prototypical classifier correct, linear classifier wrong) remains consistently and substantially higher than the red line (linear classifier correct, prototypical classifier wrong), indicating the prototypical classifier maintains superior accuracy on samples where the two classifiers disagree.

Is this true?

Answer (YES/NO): NO